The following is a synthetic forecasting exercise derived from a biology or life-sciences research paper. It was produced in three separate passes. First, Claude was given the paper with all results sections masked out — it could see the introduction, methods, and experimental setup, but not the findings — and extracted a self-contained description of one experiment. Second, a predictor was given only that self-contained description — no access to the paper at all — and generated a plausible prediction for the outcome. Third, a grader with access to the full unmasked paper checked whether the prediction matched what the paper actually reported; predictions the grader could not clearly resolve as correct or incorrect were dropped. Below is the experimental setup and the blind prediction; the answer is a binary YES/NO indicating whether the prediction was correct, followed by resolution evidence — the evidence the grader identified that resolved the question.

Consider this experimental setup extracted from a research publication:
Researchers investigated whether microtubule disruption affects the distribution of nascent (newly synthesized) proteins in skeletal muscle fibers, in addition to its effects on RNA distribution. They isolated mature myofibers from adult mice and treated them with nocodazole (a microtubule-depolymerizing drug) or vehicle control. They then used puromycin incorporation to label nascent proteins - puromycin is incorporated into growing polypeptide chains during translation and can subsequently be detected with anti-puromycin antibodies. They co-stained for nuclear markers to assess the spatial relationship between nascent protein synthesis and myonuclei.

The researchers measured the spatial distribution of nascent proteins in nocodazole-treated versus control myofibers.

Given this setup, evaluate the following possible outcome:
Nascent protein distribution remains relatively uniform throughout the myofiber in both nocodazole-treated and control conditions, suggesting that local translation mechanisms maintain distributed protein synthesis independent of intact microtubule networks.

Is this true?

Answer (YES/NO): NO